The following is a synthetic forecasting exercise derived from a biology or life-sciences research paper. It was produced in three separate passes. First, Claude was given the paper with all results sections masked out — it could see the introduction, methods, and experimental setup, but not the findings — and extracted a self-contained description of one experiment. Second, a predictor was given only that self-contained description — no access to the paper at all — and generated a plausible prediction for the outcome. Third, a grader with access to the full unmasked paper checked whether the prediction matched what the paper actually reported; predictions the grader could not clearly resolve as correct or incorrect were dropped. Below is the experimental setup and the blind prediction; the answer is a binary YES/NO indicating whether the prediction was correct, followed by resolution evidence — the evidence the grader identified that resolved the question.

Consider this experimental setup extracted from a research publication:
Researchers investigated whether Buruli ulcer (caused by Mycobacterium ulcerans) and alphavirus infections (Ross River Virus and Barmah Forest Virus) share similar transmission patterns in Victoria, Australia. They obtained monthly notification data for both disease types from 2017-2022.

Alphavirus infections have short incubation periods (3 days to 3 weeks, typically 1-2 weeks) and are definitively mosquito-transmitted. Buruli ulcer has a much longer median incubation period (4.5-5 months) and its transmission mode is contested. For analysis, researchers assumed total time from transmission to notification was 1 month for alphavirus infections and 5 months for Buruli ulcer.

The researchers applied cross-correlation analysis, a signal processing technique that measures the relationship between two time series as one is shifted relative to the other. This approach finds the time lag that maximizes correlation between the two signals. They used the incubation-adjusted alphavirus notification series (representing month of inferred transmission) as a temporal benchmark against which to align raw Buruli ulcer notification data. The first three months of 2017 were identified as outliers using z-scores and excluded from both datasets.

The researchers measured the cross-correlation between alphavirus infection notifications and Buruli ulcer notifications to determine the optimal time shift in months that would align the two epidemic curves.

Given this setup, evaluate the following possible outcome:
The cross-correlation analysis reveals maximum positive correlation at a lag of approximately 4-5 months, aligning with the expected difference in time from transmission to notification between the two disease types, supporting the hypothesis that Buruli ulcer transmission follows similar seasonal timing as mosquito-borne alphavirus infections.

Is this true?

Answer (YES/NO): YES